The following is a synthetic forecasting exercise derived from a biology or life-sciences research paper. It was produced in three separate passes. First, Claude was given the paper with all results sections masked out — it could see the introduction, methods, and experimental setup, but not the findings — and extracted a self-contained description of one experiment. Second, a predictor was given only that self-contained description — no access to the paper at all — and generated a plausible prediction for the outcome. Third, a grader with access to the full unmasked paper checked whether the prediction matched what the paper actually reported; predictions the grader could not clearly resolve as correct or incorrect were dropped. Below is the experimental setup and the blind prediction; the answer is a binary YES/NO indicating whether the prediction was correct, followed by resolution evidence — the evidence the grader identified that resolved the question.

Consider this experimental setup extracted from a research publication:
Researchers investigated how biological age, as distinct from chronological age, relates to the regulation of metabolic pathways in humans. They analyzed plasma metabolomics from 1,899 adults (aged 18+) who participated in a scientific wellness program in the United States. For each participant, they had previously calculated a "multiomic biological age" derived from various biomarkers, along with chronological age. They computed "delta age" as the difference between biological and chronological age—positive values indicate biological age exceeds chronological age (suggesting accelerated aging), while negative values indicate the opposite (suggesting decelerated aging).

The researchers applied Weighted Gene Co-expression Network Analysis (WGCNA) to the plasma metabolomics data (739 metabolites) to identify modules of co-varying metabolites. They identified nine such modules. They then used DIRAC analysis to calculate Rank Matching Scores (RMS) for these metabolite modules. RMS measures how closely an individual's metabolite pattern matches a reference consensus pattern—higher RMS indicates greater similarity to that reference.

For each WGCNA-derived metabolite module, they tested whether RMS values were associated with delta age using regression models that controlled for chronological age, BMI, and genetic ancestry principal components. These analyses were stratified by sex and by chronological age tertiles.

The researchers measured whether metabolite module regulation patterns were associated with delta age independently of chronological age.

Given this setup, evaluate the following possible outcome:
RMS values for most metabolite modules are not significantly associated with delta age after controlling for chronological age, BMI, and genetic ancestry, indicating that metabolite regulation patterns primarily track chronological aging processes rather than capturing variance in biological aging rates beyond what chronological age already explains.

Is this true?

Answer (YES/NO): NO